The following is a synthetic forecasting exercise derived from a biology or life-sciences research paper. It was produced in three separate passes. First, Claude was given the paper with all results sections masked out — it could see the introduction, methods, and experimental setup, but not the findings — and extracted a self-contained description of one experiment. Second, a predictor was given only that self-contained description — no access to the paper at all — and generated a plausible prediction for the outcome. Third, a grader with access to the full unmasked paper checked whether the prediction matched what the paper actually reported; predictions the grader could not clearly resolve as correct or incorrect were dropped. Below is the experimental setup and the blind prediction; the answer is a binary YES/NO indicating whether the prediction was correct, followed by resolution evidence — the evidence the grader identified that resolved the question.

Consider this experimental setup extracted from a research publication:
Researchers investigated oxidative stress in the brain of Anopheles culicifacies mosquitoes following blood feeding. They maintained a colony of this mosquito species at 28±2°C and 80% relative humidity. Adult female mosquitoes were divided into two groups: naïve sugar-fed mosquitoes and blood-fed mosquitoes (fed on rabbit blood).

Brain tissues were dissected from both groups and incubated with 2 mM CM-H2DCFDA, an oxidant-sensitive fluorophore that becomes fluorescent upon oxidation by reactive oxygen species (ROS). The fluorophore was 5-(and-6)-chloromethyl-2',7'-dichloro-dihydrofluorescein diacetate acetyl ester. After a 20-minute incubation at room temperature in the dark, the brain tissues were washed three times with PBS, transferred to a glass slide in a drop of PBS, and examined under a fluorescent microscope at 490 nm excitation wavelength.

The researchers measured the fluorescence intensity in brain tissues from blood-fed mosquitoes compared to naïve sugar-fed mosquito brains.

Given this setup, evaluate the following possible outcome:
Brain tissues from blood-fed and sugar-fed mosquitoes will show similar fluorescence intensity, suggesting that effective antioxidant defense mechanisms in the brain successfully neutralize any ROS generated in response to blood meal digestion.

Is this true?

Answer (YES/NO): YES